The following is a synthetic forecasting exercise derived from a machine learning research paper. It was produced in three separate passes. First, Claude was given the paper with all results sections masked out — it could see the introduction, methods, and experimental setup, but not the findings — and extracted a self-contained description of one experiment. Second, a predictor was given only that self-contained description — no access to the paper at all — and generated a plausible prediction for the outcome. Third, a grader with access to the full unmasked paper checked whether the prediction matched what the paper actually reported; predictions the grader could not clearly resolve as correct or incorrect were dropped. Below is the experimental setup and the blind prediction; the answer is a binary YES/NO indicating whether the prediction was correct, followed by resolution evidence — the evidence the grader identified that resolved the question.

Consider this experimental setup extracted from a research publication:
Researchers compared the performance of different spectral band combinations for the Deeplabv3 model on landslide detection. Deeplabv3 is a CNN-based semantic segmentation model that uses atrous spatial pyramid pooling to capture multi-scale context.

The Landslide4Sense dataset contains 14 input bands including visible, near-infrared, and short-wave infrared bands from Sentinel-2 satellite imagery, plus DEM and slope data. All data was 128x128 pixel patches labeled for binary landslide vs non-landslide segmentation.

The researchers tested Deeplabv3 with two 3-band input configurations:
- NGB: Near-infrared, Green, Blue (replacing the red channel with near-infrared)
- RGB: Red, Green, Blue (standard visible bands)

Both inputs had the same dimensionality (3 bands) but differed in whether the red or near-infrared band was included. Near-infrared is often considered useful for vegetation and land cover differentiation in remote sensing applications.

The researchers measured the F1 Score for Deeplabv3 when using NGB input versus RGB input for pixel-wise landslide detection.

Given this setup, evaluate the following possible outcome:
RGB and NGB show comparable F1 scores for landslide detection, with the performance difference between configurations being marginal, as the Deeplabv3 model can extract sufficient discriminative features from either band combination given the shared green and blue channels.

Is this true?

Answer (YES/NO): YES